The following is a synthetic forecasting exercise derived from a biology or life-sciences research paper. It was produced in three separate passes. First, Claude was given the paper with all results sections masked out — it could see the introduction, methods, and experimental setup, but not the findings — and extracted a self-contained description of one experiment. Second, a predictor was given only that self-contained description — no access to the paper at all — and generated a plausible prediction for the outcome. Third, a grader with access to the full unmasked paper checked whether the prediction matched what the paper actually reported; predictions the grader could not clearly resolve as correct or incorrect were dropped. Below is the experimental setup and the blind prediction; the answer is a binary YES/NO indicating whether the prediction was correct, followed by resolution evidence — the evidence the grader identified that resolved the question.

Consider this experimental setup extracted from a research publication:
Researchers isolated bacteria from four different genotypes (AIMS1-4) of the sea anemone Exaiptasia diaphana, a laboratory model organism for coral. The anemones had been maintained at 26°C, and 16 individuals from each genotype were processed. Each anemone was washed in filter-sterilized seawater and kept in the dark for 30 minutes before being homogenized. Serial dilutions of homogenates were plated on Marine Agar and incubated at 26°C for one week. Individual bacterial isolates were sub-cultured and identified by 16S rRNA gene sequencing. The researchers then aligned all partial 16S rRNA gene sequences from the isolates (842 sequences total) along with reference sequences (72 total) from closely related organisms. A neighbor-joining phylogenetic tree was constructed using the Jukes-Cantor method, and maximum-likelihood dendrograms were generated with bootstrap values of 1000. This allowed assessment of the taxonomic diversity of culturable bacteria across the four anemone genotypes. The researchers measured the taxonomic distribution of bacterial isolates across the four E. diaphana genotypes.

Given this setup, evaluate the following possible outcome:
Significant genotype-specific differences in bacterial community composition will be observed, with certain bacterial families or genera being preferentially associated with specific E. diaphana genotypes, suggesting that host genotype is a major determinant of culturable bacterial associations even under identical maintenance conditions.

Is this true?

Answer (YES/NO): NO